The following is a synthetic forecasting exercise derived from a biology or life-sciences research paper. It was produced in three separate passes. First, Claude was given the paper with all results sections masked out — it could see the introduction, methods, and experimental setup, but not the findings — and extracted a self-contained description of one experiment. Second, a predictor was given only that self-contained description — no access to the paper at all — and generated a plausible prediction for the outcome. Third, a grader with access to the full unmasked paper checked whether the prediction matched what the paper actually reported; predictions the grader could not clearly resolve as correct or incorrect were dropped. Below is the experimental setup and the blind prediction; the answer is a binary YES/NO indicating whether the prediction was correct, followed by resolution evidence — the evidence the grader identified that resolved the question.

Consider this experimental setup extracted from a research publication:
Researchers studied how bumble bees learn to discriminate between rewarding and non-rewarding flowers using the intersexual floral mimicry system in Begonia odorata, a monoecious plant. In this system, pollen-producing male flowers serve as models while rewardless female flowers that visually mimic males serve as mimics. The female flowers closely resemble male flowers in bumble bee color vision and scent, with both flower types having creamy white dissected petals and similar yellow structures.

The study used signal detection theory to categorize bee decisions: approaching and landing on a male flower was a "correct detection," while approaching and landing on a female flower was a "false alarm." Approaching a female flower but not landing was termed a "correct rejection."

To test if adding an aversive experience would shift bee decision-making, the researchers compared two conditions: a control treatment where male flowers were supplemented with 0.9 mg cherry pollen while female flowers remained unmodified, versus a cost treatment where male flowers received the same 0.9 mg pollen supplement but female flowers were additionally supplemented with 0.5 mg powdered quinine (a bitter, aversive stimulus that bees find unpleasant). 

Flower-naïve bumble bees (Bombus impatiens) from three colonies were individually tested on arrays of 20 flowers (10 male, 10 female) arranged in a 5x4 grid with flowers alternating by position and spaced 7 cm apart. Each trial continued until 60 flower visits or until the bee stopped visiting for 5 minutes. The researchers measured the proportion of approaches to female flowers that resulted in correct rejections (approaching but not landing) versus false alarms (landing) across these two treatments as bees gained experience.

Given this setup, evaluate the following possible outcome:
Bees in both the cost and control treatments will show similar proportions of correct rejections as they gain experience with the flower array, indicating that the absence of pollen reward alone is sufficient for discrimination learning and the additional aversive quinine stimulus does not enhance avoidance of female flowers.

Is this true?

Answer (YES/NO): YES